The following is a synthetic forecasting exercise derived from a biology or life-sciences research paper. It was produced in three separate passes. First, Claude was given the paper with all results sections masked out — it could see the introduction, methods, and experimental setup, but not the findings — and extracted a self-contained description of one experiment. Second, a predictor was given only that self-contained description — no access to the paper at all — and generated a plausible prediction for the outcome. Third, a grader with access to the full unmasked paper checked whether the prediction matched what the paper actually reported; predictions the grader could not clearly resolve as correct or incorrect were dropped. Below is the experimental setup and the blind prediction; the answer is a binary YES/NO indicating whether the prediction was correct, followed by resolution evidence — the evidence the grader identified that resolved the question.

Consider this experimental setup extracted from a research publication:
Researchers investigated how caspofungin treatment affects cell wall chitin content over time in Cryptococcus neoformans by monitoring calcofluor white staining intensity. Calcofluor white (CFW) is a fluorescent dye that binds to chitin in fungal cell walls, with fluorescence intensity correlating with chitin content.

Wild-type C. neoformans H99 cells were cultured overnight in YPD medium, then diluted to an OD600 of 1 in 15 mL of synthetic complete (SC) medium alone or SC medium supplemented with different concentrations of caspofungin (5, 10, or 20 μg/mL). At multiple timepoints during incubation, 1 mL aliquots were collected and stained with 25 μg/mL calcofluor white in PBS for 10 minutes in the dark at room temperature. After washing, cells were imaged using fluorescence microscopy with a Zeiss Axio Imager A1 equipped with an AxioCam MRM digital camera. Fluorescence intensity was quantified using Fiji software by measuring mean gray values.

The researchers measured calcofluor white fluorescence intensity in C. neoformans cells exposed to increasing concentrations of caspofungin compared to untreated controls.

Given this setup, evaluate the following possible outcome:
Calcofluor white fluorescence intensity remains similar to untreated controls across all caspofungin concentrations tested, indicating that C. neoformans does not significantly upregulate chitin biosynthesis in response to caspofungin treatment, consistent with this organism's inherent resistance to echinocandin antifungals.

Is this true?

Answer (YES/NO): NO